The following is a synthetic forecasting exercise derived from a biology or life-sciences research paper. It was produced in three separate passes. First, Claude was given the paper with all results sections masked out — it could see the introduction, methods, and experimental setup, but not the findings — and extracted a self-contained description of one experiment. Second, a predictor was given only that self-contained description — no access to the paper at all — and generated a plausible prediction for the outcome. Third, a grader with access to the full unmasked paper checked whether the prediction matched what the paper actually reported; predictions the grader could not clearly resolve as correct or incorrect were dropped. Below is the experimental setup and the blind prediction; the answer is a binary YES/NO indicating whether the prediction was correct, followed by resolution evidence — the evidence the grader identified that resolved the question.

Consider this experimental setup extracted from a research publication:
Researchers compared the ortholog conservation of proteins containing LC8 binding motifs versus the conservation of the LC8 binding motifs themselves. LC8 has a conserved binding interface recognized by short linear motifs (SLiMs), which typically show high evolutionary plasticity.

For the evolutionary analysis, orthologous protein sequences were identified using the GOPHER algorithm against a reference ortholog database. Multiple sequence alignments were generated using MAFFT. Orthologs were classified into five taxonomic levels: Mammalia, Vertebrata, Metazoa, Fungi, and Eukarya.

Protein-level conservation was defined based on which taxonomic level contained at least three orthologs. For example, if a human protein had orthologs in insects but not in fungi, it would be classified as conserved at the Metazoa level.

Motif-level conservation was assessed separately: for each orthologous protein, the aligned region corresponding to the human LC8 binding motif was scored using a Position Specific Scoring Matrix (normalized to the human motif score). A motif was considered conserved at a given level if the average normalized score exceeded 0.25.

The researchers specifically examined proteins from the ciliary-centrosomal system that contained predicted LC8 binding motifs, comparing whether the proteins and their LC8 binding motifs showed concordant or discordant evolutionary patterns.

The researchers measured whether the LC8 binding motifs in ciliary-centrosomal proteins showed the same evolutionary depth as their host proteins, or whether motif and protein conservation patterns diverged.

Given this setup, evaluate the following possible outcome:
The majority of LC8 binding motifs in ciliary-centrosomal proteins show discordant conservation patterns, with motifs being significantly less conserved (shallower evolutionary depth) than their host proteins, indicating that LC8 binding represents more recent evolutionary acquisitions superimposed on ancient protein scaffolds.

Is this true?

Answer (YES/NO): YES